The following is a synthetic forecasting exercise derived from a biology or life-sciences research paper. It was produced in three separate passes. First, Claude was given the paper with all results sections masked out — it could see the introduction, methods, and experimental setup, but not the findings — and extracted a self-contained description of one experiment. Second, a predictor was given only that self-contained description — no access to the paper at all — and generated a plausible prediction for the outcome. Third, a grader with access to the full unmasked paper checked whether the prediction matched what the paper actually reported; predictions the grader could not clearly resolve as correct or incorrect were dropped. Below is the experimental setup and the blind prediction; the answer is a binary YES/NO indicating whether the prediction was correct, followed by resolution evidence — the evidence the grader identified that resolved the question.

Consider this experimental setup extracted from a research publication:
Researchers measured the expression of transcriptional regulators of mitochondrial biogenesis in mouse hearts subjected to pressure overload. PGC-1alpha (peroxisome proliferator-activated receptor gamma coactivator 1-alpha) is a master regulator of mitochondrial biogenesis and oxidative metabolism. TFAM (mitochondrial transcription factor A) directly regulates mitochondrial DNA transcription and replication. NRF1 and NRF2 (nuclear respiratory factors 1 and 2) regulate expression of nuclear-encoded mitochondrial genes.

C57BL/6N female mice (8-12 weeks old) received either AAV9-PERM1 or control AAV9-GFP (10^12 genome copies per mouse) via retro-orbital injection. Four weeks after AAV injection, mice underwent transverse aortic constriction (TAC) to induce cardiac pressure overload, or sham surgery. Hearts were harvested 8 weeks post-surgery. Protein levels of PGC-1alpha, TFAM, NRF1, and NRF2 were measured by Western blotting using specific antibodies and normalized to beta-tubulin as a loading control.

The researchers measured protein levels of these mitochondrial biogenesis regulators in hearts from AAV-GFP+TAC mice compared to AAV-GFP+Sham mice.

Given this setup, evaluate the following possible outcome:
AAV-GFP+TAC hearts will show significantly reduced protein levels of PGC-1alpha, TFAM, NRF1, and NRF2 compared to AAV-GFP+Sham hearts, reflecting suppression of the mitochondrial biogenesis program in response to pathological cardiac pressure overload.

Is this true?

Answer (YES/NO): NO